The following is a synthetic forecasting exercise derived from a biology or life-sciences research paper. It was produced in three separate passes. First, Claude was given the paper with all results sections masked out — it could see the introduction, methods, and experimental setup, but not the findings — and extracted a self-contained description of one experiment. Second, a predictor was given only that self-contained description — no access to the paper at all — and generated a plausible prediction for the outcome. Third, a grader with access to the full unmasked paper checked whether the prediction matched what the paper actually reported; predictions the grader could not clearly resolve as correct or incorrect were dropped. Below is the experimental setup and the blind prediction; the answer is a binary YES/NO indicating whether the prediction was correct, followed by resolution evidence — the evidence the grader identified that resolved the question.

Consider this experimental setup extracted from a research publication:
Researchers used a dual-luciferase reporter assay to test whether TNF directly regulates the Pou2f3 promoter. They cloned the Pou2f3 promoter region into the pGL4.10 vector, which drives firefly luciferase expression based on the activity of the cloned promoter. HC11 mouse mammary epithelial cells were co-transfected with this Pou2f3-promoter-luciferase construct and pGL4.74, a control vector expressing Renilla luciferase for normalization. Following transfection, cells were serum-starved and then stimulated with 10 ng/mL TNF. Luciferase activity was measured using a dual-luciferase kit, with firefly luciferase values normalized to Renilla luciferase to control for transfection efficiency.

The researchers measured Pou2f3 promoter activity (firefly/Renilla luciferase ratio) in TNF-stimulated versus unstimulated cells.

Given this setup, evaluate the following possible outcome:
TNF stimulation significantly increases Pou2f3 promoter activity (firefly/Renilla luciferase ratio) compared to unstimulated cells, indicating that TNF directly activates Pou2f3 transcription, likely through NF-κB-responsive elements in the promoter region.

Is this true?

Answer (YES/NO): NO